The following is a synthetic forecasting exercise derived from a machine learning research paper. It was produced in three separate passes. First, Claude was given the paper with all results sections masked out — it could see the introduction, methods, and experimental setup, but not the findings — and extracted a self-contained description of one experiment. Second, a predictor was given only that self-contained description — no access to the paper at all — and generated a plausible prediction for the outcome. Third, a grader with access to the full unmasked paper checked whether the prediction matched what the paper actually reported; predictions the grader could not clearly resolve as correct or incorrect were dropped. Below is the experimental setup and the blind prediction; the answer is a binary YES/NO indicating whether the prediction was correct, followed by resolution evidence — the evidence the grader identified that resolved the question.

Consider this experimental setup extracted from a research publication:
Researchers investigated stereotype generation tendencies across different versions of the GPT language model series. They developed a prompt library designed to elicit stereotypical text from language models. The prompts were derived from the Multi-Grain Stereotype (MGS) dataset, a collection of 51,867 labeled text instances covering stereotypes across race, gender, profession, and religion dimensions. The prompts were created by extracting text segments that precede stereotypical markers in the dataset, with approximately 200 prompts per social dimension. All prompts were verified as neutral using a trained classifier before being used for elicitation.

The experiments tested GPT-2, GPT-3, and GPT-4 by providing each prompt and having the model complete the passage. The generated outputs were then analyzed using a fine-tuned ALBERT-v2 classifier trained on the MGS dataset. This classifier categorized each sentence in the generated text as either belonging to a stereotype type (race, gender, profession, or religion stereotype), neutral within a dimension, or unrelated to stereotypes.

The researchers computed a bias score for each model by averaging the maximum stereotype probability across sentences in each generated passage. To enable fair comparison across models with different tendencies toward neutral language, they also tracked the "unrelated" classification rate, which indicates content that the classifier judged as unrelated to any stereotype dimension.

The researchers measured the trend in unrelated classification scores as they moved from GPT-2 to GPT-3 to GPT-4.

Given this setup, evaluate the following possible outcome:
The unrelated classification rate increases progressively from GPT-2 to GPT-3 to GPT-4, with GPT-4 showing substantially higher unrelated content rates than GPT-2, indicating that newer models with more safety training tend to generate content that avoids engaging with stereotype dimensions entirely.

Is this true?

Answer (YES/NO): YES